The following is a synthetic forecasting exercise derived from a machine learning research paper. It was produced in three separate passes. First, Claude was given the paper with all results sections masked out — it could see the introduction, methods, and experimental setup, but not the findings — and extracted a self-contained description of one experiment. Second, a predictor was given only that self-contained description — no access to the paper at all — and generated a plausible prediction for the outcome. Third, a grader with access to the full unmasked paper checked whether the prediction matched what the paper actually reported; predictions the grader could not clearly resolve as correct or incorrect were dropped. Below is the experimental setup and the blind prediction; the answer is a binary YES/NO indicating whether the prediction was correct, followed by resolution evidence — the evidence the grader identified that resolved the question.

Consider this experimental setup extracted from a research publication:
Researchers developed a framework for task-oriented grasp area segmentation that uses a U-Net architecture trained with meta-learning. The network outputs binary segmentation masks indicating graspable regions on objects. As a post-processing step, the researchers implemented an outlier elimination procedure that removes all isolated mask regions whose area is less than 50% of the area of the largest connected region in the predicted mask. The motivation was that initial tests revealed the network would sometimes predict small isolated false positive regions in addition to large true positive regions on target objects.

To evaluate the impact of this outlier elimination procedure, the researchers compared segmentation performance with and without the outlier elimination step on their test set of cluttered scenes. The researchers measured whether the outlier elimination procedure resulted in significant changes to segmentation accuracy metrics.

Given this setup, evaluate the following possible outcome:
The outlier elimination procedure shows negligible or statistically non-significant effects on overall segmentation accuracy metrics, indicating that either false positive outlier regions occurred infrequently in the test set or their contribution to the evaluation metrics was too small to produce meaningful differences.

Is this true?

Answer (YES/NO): NO